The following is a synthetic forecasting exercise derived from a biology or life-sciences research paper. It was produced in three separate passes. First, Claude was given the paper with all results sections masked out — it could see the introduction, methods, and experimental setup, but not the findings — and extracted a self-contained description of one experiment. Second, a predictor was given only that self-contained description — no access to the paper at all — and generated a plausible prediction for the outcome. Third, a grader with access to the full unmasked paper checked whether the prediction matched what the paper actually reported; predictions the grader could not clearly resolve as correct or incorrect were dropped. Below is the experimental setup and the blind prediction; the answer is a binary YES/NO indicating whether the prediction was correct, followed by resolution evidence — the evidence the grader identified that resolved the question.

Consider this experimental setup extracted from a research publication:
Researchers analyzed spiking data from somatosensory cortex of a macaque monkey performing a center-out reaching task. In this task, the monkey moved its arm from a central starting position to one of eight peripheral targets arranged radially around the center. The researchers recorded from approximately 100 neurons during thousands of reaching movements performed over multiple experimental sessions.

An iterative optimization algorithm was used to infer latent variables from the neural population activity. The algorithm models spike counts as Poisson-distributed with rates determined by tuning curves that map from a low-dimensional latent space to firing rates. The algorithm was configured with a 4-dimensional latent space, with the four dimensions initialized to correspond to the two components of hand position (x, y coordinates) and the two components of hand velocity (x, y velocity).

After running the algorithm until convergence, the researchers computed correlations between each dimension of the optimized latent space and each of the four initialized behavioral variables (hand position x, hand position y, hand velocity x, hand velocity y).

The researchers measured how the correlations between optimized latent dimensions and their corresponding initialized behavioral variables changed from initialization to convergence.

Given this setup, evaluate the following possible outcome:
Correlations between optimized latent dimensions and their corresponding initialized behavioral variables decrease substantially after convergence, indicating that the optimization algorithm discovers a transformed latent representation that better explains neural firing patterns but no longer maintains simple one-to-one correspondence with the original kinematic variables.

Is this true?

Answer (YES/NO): NO